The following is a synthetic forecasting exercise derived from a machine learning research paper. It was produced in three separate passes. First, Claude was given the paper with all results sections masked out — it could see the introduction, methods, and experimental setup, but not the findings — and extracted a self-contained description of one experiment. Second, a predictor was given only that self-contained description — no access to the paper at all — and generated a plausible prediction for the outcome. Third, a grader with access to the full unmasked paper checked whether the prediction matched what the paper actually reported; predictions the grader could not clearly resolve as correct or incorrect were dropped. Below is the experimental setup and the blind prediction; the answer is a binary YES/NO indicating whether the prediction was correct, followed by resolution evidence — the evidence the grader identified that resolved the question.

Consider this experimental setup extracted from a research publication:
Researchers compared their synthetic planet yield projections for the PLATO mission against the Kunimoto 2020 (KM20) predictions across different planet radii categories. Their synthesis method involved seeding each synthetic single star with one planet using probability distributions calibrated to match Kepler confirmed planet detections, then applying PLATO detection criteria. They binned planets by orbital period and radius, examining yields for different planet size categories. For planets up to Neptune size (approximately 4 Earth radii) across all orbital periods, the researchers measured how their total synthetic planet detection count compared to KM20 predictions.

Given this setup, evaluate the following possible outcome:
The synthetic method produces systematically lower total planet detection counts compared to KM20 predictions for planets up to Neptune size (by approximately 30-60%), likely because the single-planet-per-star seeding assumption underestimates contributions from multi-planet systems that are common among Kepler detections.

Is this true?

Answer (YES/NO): NO